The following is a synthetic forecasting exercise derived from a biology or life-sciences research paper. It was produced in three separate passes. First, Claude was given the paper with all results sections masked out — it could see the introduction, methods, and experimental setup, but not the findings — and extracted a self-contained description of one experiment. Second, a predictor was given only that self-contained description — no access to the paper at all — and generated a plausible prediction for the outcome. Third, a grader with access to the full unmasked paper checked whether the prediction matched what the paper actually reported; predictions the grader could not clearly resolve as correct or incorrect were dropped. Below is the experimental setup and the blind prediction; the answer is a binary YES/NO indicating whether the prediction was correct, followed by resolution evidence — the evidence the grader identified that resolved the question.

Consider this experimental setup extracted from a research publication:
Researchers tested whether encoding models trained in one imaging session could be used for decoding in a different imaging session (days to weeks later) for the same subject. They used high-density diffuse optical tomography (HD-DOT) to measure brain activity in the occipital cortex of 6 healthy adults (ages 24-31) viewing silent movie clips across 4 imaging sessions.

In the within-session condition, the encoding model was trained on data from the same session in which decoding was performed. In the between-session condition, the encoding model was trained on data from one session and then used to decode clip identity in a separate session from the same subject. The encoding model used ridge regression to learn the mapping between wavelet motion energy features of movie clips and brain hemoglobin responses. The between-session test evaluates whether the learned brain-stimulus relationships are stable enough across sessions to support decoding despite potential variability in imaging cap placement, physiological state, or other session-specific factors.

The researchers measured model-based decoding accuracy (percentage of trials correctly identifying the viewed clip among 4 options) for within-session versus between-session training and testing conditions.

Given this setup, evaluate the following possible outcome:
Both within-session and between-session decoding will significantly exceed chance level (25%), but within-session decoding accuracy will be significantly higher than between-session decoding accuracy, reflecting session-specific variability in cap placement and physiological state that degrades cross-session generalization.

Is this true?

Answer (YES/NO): NO